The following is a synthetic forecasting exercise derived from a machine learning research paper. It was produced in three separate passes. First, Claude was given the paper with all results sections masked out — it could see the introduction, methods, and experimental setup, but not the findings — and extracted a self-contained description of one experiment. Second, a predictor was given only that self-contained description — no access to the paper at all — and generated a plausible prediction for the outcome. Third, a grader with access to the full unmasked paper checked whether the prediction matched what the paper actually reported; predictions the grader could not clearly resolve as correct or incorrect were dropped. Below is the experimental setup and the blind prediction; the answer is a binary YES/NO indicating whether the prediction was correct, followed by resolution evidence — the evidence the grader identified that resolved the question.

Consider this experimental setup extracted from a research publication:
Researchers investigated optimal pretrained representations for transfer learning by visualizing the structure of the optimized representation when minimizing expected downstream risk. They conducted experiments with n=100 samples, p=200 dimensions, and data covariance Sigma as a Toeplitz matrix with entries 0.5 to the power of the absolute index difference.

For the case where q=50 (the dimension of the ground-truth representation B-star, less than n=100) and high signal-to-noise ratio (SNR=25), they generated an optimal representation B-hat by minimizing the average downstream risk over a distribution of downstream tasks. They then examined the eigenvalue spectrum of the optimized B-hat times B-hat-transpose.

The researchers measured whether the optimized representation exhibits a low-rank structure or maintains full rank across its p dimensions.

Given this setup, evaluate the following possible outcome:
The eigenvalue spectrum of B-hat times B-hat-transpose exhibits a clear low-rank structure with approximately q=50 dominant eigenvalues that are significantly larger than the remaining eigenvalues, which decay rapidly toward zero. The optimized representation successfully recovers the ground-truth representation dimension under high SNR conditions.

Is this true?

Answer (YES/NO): YES